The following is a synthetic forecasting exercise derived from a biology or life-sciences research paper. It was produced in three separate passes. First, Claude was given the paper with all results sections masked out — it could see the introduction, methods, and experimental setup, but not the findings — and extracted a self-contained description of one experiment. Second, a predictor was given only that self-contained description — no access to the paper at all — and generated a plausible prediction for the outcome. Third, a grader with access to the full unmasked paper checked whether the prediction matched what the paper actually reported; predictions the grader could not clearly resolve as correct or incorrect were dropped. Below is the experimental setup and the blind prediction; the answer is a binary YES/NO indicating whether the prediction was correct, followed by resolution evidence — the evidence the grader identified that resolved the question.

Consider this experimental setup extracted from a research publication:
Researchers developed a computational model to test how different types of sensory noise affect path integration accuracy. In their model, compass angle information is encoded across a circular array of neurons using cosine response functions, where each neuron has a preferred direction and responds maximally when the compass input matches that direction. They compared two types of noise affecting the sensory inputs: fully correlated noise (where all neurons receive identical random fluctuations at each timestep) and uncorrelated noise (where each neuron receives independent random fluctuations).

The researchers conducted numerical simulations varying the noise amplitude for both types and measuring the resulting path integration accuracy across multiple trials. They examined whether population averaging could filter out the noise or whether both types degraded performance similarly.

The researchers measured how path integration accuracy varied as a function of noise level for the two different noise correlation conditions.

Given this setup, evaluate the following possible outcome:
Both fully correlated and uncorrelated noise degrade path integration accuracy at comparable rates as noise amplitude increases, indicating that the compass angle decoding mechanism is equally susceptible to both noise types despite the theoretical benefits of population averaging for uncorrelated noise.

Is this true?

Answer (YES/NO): NO